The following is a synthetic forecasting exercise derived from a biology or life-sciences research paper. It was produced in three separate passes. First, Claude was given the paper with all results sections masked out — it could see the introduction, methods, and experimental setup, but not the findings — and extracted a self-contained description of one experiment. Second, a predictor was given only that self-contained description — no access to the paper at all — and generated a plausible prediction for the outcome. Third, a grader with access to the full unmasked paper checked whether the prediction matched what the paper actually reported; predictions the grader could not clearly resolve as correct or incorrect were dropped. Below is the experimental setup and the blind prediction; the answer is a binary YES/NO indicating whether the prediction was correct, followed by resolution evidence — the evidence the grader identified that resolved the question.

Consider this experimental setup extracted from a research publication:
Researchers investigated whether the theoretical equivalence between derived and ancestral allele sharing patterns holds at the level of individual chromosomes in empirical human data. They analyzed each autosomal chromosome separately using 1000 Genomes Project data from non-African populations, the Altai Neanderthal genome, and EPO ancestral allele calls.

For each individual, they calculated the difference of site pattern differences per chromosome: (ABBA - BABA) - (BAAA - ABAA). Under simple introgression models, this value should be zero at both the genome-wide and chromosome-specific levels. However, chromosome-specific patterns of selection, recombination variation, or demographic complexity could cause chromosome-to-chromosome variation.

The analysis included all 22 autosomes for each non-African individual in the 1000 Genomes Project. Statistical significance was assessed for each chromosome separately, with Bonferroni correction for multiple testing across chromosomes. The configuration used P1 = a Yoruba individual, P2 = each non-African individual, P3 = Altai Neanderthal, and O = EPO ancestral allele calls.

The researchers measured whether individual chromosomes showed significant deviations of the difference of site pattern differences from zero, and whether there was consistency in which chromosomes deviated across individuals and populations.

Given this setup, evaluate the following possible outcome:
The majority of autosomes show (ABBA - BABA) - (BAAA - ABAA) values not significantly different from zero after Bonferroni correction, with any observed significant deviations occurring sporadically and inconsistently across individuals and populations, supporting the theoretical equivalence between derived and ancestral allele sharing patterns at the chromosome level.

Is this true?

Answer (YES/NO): NO